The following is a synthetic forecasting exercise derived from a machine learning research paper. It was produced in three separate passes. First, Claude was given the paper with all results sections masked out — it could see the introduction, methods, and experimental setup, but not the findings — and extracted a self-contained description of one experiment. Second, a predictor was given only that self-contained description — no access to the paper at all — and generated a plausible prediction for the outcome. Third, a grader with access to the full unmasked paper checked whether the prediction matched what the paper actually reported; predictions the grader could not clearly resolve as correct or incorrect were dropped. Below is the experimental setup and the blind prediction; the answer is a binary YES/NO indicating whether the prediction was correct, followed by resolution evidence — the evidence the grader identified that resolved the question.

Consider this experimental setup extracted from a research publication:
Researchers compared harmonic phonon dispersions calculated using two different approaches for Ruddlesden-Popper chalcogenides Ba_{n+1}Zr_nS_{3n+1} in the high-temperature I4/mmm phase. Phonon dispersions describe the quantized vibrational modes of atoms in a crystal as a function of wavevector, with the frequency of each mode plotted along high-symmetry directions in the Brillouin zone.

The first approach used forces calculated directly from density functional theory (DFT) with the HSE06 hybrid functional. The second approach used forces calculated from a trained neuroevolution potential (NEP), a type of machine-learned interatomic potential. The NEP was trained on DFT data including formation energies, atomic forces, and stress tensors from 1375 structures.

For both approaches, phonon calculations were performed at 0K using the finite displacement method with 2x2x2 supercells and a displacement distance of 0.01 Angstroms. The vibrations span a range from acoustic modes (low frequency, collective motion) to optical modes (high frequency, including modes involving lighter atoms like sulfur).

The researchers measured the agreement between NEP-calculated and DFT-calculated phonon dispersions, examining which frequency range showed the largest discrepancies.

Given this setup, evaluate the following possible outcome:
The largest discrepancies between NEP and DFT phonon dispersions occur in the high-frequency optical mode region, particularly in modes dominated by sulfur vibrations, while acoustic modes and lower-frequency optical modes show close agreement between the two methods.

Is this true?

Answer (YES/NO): YES